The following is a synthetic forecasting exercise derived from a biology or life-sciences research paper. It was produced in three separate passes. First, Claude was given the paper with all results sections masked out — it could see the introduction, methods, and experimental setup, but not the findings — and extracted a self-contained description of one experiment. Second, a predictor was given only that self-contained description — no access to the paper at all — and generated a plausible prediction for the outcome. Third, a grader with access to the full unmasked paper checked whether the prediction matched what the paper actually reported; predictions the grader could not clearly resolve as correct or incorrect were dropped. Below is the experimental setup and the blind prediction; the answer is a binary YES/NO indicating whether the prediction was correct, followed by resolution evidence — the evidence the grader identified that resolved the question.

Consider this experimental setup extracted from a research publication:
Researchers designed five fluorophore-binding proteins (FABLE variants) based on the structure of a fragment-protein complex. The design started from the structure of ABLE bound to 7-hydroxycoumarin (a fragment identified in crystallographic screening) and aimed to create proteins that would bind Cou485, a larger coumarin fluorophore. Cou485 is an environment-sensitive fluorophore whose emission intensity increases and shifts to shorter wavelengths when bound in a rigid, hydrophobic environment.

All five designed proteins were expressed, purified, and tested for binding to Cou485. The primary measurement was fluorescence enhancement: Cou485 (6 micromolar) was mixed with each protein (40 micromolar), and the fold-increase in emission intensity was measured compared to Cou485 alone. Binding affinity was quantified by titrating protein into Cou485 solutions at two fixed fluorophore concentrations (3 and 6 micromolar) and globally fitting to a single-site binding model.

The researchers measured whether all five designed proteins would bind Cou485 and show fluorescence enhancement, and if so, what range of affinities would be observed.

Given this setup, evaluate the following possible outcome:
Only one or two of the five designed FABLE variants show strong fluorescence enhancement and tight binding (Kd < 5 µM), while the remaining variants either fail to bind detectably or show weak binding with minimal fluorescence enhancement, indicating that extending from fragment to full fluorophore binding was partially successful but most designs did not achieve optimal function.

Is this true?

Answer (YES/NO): NO